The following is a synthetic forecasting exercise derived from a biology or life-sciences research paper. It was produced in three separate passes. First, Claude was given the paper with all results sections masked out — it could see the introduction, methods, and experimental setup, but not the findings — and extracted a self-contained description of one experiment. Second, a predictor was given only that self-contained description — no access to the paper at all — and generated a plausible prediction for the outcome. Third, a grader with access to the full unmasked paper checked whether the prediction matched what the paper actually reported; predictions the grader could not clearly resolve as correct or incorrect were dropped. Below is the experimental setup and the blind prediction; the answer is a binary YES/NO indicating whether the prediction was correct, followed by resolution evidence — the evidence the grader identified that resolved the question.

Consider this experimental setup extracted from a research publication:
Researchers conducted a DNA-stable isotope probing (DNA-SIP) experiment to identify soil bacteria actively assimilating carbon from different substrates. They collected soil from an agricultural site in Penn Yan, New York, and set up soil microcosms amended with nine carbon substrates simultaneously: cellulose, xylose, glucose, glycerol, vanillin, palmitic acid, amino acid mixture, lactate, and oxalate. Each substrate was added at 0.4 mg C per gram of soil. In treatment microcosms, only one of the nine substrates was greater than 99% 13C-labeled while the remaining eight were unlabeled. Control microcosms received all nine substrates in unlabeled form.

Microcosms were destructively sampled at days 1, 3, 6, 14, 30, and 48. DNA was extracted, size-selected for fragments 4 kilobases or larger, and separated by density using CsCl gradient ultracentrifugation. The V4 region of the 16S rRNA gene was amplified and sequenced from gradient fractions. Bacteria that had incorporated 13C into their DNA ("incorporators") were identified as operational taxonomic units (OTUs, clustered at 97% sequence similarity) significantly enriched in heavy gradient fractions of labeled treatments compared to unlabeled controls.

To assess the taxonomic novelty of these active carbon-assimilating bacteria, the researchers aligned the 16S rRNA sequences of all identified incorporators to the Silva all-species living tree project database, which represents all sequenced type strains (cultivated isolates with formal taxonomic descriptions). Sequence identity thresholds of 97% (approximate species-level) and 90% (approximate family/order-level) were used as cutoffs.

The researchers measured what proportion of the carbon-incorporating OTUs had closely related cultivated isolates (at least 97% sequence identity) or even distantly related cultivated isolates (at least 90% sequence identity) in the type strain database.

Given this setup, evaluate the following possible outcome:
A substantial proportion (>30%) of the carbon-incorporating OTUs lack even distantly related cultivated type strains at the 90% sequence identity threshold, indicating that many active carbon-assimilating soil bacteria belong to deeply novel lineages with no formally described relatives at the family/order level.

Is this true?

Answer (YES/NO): NO